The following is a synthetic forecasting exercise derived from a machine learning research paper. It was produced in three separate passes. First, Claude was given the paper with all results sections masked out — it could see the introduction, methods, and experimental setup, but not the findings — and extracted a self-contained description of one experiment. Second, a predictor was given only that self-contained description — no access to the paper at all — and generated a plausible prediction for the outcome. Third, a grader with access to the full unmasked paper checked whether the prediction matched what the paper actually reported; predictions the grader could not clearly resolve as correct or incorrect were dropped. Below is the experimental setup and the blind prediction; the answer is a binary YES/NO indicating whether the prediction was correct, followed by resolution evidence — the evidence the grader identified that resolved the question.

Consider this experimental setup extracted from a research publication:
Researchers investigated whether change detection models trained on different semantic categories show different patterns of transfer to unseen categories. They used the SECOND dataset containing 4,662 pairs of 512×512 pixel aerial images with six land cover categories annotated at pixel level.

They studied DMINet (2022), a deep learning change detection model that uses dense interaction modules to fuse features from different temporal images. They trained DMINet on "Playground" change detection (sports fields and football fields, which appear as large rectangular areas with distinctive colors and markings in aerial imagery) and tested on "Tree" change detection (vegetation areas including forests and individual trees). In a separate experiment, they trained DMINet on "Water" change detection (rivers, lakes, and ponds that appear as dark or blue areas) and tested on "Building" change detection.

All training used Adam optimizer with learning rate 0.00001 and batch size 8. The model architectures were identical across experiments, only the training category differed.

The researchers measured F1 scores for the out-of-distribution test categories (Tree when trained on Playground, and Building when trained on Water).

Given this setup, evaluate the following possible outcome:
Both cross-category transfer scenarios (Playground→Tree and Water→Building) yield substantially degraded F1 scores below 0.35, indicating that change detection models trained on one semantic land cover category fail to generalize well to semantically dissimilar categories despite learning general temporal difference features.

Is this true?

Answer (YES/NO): YES